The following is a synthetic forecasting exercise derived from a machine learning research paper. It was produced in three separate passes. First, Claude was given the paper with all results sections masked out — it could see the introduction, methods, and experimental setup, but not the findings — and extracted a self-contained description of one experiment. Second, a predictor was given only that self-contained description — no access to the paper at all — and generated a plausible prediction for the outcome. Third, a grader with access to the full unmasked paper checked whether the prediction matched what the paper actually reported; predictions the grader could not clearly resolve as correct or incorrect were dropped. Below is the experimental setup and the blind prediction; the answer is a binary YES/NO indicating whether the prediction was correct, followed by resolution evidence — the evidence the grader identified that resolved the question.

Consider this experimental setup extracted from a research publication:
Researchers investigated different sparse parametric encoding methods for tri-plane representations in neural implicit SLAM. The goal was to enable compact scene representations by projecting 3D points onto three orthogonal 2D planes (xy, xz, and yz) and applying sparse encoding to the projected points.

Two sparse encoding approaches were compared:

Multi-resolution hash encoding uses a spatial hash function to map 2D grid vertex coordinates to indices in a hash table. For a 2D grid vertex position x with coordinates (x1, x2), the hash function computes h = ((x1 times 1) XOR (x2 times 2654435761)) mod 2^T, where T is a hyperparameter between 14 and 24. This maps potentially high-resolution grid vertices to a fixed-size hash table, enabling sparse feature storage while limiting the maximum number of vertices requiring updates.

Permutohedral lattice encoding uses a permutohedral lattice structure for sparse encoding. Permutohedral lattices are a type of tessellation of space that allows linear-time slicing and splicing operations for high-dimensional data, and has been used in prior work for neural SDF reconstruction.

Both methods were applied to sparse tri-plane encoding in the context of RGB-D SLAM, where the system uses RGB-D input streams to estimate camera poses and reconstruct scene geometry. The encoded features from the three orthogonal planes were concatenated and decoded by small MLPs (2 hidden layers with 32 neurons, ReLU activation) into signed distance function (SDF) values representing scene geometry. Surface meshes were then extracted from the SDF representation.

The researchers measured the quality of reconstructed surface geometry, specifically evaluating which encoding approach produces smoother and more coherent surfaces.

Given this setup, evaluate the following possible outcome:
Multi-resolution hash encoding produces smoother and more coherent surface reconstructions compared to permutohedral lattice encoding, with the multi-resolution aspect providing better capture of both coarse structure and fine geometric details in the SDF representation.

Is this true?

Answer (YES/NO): YES